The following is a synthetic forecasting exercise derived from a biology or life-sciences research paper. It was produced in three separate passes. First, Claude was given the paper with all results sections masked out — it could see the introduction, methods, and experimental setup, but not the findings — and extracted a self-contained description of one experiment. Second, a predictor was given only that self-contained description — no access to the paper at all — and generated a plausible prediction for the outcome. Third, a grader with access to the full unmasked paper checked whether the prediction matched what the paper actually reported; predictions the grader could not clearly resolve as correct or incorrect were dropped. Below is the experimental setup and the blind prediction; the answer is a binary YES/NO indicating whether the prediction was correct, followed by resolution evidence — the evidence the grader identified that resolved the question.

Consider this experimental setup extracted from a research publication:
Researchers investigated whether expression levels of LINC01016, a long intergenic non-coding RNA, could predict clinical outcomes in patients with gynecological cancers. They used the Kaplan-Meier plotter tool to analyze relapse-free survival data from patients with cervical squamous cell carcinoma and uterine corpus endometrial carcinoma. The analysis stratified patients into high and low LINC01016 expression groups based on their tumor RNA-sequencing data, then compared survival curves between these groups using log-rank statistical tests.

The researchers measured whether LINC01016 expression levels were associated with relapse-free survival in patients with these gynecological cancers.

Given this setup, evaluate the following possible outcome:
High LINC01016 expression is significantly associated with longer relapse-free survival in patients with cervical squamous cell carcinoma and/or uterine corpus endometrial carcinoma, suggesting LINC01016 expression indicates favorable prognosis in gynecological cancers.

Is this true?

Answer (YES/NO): YES